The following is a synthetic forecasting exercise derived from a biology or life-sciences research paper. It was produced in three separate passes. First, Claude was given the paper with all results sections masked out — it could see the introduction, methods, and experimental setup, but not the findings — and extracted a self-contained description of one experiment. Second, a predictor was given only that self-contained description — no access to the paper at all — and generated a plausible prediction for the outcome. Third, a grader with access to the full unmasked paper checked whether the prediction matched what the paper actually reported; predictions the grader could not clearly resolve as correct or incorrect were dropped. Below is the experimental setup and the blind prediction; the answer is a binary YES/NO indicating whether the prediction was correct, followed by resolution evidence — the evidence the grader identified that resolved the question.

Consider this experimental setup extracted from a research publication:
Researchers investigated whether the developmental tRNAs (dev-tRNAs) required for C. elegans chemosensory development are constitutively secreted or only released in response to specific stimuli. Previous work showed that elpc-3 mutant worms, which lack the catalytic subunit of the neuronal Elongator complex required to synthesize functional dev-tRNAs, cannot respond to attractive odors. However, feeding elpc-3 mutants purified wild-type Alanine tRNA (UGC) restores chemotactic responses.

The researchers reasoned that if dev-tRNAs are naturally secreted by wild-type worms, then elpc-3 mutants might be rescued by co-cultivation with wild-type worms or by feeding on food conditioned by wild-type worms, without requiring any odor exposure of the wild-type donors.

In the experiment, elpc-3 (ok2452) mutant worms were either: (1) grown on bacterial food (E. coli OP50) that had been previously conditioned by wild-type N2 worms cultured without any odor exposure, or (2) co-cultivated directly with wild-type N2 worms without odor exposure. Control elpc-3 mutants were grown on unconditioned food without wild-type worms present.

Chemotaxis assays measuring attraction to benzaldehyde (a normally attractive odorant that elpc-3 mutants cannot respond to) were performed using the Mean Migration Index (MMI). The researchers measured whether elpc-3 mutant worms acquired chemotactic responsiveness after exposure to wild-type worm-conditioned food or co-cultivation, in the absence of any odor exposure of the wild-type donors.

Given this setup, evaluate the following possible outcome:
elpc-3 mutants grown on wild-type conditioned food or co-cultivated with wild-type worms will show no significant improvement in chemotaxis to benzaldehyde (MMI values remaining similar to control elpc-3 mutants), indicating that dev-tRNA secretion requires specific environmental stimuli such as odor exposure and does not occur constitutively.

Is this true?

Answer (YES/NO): NO